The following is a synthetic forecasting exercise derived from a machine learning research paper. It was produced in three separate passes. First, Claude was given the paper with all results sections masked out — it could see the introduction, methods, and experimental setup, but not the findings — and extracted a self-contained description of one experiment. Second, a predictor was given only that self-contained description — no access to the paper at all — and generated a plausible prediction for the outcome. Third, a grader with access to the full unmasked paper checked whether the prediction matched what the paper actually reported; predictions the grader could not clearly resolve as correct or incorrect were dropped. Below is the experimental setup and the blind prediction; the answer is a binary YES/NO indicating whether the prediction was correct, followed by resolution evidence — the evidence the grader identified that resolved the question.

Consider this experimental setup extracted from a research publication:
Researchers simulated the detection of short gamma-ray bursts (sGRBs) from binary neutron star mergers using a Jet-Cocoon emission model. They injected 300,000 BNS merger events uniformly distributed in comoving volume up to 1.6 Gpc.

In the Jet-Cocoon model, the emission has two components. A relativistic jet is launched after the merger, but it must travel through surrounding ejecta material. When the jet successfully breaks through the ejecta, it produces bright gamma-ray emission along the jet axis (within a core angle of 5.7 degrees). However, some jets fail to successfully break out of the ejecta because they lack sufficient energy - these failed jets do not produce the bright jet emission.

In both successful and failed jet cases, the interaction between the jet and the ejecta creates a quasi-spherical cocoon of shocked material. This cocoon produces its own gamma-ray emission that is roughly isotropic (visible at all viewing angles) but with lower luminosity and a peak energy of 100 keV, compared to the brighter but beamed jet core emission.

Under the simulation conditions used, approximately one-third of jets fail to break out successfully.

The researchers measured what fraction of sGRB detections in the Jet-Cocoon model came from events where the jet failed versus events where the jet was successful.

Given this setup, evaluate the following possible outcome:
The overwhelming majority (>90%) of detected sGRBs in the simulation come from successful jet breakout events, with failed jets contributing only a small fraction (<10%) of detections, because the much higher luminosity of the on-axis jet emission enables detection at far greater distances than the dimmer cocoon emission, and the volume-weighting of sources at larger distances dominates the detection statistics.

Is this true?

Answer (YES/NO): YES